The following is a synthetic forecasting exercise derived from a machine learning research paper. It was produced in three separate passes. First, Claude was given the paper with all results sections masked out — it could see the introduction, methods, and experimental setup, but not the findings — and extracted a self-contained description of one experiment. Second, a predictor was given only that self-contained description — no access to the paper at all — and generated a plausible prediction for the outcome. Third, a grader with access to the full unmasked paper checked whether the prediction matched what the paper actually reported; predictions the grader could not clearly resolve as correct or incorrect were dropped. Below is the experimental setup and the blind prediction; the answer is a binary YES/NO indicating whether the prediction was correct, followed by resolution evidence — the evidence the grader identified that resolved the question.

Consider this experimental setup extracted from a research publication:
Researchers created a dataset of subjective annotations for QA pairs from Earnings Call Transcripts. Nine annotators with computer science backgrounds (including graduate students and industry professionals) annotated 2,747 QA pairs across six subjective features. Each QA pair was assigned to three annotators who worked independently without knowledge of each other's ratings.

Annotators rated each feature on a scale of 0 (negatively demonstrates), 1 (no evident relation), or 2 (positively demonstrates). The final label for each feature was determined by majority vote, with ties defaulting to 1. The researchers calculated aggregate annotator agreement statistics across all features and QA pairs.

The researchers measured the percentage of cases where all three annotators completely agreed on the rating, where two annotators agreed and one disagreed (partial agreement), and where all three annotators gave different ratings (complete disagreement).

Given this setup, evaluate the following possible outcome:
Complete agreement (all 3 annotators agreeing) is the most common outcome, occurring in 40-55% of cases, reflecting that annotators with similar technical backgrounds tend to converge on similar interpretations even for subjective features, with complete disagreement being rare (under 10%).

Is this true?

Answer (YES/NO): YES